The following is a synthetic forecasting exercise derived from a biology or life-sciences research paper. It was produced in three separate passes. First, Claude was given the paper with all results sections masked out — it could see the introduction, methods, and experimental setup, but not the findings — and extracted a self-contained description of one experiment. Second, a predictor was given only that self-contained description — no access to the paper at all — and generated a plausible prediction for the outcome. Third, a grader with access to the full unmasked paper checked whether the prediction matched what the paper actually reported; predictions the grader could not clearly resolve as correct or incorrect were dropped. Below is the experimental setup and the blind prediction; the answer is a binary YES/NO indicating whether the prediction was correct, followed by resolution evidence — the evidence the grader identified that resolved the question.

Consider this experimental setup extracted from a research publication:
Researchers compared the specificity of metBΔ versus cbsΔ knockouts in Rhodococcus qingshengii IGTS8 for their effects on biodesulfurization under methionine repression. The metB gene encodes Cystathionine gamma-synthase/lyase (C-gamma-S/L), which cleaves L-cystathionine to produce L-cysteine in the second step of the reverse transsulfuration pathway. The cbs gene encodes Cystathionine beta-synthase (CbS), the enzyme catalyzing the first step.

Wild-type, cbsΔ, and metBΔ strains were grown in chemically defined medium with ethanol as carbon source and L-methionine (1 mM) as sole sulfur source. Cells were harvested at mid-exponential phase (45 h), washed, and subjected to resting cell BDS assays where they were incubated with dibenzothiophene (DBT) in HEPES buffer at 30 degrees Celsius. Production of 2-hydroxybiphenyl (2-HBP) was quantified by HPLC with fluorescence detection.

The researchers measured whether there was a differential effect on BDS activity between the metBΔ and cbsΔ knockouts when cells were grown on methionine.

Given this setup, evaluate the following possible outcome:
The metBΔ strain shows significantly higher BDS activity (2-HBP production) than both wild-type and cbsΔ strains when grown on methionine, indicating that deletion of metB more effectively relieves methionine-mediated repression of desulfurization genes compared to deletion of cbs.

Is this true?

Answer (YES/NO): YES